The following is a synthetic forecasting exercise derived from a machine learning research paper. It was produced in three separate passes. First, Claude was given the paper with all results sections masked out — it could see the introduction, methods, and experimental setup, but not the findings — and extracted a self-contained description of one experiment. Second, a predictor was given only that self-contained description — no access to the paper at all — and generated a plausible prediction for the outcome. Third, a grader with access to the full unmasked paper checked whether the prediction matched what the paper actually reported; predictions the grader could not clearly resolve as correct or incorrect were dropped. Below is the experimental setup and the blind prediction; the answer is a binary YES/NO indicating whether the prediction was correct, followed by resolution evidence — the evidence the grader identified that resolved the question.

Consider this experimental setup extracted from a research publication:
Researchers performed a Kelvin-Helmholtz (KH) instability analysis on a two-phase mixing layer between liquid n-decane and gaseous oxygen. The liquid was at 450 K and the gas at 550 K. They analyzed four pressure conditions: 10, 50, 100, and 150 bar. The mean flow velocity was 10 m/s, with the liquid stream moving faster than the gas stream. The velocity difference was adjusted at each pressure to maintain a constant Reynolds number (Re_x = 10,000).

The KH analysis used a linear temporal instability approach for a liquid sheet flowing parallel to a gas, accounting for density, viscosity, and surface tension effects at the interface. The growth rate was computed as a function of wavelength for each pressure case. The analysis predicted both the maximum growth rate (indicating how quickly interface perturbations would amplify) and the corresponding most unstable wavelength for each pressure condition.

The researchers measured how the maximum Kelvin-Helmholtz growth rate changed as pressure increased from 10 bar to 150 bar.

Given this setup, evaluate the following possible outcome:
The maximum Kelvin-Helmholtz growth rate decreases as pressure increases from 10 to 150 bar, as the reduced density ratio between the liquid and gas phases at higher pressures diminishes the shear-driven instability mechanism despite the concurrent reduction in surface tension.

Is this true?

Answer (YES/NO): YES